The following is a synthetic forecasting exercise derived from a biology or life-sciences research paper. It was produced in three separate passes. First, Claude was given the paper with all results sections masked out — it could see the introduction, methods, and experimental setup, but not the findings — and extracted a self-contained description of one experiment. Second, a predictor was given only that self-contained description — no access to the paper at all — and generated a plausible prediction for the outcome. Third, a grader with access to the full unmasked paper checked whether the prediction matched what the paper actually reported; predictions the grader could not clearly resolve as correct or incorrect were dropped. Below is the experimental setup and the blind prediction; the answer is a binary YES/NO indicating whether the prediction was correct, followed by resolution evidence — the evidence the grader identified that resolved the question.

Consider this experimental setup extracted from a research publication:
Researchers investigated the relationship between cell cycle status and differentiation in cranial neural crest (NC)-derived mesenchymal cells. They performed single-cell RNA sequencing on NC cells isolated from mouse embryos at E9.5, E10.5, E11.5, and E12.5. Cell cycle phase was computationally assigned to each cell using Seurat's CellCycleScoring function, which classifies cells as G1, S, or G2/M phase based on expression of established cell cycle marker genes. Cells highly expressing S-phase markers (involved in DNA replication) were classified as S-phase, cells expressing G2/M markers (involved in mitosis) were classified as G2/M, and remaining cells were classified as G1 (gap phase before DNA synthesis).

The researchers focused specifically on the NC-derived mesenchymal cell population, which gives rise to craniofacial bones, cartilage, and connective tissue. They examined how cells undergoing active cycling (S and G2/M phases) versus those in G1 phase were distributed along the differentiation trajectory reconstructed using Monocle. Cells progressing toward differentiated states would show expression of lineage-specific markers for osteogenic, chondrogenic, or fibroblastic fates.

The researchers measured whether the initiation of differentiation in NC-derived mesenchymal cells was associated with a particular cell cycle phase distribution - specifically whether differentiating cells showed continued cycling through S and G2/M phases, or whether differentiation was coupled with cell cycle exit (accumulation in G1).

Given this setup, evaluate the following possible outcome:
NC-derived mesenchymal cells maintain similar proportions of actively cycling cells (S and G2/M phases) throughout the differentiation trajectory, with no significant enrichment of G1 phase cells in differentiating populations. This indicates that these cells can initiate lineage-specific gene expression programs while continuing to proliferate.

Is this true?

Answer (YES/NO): NO